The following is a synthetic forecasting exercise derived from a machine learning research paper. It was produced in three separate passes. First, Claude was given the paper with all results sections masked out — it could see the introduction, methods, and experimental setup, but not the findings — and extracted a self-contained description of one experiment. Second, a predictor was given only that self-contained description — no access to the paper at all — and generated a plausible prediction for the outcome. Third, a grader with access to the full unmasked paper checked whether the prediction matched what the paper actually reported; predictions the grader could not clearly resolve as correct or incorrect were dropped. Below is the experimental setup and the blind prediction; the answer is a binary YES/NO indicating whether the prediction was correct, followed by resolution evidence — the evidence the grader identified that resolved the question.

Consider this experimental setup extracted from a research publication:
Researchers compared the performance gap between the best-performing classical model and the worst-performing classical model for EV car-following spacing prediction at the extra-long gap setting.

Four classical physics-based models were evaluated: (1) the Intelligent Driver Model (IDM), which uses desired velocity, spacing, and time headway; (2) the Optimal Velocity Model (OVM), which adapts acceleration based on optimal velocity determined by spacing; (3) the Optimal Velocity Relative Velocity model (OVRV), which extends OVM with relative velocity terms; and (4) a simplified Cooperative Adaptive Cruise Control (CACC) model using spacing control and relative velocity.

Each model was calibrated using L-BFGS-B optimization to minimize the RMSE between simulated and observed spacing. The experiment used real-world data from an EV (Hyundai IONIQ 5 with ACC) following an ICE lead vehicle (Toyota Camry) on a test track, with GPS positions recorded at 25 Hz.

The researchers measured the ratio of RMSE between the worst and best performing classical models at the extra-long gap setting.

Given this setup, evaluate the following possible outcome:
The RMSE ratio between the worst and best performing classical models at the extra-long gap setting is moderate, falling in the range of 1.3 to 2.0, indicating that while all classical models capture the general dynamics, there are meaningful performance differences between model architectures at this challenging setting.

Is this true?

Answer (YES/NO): NO